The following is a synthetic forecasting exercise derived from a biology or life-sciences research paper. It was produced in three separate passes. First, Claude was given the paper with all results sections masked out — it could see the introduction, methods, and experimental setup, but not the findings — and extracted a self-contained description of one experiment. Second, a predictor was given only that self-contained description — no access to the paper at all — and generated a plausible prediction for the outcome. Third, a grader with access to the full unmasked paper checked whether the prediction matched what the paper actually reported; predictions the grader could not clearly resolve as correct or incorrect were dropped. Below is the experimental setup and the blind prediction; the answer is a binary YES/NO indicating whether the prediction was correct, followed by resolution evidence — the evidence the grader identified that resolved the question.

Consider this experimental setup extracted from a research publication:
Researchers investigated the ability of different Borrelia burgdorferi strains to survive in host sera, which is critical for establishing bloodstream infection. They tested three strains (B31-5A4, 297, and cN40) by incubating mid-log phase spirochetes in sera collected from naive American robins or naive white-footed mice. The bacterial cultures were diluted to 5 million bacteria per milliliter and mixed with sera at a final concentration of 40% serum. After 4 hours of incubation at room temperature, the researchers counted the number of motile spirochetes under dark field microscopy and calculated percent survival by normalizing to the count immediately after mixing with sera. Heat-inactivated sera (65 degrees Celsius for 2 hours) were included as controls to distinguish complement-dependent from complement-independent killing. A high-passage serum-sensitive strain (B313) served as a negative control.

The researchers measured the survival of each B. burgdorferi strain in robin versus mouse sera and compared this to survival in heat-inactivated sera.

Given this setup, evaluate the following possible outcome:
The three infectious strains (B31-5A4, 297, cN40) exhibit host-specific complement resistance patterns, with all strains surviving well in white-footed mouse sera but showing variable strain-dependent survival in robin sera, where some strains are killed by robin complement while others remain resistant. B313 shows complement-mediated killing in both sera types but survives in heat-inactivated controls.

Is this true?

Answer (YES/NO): YES